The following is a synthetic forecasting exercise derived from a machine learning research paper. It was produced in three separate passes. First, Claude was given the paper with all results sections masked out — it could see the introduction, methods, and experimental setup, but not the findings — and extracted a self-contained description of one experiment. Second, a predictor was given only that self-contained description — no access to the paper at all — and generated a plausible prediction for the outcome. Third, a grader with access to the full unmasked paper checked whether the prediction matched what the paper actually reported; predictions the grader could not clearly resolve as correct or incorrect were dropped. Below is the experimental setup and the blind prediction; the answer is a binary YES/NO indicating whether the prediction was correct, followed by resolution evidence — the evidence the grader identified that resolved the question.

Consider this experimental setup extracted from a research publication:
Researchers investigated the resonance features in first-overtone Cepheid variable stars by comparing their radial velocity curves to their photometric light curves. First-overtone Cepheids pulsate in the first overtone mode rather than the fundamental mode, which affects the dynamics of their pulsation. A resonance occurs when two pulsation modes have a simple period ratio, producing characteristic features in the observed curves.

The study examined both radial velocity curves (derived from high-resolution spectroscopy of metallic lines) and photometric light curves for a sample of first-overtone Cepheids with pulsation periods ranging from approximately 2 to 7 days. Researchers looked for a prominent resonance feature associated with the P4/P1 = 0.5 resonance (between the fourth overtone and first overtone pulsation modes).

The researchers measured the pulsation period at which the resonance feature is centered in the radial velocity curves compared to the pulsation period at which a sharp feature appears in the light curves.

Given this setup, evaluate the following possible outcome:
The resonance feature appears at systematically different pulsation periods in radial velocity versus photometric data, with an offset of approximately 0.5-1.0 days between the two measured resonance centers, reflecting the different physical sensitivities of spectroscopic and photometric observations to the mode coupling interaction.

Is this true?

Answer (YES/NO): NO